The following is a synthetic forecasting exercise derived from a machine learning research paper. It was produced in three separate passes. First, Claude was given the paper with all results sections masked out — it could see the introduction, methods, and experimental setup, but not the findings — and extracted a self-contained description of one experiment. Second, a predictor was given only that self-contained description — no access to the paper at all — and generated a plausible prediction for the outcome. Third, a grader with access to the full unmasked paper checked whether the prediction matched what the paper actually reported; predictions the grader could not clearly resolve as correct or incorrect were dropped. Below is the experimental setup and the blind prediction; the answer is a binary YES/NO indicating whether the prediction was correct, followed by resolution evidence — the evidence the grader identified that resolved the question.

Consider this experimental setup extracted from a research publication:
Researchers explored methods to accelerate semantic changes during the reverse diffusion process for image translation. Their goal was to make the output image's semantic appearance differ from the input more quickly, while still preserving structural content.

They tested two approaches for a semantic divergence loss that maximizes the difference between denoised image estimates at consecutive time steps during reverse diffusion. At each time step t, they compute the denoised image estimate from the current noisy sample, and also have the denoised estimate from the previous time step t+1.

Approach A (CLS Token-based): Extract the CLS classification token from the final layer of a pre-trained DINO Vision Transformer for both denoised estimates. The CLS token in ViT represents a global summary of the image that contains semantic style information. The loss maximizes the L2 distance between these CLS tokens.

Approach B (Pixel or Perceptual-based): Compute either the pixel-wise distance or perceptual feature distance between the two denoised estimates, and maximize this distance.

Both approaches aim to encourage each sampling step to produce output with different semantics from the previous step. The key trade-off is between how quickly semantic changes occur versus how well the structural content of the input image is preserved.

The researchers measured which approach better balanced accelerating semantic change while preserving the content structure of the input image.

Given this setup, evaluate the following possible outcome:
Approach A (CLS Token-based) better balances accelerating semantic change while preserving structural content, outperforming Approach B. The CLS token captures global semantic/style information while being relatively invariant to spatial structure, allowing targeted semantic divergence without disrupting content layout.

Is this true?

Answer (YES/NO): YES